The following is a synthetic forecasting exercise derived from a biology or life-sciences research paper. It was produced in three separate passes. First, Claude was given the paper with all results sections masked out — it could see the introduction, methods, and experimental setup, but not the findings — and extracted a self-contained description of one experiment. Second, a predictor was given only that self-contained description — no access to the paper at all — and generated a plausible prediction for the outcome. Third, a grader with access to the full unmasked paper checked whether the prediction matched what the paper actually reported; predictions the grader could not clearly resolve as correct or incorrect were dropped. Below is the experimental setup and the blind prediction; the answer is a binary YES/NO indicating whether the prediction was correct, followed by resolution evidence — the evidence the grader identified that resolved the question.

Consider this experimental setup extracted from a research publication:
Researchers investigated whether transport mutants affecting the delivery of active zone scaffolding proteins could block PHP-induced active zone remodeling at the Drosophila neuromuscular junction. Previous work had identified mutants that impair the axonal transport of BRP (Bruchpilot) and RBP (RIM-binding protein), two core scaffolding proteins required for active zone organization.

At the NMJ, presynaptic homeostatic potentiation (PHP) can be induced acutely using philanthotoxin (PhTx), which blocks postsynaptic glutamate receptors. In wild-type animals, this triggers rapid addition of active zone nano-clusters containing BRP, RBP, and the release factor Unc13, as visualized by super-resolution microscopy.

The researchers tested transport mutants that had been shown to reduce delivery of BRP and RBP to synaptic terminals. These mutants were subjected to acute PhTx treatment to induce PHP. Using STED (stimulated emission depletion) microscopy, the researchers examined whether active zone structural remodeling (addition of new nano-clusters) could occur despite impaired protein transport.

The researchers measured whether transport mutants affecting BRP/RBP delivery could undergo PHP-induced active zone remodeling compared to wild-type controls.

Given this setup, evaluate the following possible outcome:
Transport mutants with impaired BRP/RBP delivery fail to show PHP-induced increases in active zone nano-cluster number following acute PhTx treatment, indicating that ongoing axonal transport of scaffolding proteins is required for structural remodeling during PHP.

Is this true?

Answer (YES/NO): YES